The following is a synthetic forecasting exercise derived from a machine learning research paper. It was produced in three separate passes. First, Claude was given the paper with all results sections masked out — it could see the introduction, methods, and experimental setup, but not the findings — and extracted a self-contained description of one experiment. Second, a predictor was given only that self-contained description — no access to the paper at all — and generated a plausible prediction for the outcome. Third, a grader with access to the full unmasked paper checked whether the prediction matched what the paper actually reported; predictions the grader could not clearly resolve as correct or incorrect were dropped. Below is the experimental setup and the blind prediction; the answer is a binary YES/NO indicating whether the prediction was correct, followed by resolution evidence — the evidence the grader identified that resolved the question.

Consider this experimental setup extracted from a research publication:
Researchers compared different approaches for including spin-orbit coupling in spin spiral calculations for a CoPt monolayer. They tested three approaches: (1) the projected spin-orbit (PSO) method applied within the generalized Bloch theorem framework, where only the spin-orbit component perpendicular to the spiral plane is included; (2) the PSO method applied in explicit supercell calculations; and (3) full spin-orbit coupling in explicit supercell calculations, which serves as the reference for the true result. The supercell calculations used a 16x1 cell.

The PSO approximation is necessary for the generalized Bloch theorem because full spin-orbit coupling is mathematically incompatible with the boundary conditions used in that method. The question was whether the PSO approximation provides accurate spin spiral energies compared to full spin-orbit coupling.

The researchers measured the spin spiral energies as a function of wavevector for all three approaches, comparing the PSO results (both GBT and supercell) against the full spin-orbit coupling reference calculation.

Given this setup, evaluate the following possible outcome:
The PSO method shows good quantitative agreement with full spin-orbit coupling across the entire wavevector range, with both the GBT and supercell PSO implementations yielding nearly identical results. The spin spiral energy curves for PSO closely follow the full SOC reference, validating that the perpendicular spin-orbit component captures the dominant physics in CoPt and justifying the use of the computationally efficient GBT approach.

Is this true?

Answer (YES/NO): NO